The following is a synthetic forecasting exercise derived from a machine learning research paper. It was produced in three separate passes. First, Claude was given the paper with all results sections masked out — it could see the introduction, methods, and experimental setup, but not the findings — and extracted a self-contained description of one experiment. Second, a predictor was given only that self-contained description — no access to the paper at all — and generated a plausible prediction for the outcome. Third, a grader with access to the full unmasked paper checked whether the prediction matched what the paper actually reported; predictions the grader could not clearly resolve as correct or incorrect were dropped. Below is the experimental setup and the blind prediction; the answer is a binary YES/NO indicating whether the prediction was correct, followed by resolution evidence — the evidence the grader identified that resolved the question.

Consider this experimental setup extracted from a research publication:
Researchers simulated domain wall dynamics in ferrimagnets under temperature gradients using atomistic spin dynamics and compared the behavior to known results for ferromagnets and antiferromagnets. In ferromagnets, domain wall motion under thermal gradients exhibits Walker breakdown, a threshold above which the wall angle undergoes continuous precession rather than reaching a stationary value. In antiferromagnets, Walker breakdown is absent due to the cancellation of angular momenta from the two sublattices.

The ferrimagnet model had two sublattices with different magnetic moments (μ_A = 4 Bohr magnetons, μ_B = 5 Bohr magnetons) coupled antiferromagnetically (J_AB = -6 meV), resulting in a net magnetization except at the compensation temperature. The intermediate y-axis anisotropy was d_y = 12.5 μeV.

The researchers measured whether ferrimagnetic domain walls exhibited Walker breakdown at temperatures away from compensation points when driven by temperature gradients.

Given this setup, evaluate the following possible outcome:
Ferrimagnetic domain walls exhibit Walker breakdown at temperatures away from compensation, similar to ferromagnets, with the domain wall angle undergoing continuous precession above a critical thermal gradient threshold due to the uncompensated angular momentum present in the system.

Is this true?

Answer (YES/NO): YES